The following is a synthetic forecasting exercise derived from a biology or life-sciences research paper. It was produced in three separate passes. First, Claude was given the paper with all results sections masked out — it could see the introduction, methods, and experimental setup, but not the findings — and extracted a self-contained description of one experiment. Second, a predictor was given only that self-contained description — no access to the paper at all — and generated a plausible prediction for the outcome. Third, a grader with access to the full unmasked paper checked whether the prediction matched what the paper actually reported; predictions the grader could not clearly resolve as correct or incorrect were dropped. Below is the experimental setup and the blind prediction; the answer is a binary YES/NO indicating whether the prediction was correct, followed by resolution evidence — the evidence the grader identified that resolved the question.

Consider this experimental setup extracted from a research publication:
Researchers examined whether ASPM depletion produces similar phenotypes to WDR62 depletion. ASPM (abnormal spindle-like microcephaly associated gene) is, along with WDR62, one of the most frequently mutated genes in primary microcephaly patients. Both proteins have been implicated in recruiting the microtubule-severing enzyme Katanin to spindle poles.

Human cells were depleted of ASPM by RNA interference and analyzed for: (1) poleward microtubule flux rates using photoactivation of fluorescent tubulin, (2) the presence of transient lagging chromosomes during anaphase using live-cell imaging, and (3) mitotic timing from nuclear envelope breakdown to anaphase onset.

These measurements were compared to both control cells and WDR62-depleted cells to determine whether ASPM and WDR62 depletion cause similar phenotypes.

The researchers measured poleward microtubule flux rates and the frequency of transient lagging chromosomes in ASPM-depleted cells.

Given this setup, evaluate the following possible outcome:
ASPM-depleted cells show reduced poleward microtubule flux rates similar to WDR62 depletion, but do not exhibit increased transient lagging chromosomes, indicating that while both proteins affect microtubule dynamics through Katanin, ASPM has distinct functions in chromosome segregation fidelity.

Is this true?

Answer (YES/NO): NO